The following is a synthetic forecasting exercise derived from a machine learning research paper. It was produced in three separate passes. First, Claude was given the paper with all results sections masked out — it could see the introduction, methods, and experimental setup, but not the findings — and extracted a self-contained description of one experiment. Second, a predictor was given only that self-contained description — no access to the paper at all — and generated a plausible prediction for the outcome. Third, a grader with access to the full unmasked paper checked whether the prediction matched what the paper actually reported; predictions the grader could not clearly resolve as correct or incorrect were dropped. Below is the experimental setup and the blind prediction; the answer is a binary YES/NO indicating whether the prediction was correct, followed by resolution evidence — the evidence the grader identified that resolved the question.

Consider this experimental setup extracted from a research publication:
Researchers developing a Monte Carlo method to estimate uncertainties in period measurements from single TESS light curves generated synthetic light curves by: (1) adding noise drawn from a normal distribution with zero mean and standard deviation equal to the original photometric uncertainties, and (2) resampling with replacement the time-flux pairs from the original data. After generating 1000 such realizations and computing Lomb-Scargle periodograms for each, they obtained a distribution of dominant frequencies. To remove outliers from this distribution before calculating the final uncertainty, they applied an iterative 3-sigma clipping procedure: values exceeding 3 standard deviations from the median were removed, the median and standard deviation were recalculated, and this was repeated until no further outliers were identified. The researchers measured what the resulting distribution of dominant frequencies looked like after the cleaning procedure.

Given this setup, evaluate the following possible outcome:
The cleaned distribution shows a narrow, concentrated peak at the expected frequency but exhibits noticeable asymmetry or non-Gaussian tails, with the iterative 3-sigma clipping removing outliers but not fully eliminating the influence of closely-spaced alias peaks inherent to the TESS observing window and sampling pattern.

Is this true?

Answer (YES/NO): NO